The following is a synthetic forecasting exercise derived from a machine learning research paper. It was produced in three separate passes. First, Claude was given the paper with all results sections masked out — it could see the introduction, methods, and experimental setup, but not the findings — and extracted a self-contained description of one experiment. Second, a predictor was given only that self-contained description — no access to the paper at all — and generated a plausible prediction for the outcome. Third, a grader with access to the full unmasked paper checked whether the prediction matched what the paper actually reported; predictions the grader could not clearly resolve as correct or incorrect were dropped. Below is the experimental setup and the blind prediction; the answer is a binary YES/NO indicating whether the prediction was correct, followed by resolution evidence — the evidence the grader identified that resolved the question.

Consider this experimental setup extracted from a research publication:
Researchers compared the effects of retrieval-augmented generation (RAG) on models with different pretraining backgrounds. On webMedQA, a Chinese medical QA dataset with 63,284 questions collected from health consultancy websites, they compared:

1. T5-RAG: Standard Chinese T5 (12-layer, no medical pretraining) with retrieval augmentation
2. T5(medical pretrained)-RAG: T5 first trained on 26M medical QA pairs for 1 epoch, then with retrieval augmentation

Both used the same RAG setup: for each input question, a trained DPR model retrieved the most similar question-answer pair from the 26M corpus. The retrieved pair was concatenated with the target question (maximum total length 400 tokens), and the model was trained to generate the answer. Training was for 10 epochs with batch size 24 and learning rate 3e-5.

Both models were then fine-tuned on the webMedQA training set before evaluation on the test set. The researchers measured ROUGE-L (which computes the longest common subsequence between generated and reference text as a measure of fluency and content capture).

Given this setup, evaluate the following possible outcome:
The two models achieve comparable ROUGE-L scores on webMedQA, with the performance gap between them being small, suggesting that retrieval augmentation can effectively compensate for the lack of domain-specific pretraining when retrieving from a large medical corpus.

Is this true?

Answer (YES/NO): YES